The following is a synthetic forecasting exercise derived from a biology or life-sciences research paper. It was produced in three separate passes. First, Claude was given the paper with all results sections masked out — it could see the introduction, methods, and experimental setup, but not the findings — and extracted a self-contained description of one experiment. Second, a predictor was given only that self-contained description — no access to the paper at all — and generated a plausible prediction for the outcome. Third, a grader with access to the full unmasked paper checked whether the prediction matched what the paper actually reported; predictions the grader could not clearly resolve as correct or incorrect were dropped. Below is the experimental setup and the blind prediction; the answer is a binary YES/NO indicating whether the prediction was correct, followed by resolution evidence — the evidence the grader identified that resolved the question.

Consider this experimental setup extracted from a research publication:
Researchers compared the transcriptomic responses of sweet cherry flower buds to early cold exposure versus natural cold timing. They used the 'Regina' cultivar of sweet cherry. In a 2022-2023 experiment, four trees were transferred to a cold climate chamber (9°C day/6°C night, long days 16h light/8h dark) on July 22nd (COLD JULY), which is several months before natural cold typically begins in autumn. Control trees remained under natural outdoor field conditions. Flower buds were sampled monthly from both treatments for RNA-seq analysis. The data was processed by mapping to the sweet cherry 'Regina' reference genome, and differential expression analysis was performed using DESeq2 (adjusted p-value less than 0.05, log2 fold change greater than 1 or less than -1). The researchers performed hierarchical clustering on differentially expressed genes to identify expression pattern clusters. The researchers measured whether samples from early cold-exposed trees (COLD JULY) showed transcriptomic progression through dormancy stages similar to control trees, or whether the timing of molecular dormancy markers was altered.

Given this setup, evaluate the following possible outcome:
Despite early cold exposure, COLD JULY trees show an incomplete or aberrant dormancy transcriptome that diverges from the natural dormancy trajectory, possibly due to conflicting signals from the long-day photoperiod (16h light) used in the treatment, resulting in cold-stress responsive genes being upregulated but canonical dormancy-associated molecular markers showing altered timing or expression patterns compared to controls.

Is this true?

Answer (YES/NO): NO